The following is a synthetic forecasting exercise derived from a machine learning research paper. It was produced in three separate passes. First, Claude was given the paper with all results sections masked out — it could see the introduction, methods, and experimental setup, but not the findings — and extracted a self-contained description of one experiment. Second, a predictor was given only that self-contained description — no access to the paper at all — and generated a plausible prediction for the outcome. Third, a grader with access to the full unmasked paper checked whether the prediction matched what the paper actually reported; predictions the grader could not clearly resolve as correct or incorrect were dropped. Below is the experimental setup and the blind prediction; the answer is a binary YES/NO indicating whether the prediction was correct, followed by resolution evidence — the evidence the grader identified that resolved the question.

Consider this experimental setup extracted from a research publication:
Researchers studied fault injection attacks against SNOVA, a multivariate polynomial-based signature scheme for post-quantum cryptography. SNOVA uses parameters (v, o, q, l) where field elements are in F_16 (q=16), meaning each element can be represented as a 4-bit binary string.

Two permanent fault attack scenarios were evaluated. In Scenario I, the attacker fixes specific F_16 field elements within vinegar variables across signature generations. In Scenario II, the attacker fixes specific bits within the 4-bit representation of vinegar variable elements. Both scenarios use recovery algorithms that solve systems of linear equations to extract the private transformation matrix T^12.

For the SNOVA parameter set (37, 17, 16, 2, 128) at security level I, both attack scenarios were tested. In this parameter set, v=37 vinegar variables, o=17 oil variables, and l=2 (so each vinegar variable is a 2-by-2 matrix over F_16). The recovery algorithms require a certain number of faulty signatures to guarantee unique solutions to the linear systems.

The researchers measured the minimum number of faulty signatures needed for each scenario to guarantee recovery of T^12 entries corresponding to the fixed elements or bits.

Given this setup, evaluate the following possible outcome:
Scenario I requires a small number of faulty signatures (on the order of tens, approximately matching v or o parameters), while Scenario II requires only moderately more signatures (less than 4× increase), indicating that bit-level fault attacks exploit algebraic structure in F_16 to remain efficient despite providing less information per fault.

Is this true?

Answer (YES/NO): NO